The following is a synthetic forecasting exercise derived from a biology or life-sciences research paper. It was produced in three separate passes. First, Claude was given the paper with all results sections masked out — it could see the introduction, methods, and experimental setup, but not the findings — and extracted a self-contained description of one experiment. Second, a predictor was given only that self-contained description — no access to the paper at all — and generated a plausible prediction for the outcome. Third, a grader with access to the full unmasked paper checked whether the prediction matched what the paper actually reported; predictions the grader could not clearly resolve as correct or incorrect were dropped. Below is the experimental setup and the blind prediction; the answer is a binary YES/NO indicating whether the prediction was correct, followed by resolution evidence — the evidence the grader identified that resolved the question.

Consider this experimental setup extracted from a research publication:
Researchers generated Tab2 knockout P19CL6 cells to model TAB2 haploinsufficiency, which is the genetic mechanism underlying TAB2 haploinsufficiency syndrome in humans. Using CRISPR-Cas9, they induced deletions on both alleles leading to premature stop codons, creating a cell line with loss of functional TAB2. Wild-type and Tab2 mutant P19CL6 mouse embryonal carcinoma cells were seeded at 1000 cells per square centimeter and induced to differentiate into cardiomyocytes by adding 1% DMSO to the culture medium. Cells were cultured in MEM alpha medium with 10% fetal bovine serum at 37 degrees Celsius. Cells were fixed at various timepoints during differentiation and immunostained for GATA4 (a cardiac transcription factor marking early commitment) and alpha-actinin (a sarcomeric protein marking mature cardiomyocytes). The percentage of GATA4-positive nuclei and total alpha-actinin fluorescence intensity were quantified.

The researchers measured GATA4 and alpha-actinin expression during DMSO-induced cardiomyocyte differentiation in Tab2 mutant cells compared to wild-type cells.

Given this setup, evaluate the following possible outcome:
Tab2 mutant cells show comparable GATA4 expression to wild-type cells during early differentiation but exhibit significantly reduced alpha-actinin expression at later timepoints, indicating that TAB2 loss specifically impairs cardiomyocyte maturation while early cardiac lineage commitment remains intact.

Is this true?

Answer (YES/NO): NO